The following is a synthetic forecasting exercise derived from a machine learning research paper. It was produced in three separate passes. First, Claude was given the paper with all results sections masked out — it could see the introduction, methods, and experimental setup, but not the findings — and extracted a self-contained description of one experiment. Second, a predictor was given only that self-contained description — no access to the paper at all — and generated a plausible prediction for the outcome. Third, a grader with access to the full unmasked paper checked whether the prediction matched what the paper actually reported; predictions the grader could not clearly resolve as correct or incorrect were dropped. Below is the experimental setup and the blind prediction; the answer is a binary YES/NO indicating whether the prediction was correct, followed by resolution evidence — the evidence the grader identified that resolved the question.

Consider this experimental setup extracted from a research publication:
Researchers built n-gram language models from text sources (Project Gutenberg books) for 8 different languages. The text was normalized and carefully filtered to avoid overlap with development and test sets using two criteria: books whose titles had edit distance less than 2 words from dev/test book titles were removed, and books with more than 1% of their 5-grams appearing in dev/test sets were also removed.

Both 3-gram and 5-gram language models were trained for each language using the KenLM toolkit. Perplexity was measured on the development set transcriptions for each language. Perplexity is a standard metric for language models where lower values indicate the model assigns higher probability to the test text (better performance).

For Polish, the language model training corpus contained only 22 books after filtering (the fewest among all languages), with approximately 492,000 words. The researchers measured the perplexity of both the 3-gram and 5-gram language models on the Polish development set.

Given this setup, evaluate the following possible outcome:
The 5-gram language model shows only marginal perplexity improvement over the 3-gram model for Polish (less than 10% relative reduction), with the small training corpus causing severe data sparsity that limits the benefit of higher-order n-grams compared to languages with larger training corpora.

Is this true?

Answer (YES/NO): YES